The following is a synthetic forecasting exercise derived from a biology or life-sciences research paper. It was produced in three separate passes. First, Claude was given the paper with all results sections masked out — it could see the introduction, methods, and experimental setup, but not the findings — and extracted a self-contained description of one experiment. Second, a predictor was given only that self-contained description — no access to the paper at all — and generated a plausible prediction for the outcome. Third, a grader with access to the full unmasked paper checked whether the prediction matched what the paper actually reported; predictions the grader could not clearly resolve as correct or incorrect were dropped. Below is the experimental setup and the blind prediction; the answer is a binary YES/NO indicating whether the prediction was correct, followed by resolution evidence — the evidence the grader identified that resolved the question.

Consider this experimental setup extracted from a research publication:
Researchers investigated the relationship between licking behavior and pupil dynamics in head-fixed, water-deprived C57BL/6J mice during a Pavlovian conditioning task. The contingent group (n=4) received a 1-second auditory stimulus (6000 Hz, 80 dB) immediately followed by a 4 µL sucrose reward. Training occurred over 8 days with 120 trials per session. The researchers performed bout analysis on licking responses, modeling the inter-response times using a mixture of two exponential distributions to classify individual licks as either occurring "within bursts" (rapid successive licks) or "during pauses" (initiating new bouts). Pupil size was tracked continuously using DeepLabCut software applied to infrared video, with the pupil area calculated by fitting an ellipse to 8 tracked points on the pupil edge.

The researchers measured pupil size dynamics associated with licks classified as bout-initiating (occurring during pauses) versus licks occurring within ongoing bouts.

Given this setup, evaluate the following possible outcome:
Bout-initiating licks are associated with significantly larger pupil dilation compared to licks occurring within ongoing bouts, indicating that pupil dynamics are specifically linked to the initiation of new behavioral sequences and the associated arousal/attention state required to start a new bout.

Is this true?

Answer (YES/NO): NO